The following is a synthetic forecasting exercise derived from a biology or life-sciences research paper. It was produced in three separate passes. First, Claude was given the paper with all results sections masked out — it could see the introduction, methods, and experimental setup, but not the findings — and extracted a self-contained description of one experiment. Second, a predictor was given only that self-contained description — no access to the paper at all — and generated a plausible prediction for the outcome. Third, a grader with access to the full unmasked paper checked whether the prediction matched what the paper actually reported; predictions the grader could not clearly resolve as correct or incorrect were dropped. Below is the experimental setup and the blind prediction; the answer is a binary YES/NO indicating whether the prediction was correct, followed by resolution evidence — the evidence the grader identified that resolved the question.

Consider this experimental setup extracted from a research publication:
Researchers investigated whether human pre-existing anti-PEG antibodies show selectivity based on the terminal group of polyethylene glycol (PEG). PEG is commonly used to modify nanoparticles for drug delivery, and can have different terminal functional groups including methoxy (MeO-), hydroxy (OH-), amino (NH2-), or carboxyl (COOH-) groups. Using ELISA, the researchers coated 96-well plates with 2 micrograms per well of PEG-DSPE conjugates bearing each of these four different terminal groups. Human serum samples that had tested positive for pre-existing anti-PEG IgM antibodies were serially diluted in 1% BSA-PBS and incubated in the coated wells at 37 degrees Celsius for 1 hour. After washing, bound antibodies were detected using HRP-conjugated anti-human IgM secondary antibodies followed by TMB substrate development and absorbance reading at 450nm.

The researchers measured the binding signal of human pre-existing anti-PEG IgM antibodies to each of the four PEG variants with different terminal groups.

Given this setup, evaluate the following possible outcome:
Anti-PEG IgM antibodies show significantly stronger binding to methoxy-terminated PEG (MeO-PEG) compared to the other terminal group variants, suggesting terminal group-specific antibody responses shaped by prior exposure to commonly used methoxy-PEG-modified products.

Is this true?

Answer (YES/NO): YES